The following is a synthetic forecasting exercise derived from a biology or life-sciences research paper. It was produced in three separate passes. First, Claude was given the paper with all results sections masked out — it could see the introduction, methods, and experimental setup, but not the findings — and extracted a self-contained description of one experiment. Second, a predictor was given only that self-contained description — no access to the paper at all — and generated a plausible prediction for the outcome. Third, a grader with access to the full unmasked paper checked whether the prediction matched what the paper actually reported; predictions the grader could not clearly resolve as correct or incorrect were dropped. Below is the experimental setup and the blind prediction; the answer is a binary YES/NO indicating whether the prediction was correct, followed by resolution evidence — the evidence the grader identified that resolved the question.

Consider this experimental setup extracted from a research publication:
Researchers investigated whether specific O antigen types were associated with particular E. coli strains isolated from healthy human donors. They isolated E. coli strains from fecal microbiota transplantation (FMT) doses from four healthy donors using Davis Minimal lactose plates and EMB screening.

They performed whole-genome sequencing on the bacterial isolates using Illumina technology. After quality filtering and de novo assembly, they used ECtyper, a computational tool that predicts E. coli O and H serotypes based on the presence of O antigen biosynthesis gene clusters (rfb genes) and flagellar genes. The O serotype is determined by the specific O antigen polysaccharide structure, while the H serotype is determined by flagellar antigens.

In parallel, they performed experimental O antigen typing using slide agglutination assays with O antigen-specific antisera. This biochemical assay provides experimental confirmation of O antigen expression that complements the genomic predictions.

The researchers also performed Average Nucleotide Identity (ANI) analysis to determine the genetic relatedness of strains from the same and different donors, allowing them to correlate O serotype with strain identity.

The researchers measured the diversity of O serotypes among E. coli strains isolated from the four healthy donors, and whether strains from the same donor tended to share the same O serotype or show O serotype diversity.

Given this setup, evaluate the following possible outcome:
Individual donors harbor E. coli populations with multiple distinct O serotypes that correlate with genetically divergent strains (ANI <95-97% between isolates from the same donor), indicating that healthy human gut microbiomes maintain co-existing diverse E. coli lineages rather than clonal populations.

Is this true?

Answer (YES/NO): NO